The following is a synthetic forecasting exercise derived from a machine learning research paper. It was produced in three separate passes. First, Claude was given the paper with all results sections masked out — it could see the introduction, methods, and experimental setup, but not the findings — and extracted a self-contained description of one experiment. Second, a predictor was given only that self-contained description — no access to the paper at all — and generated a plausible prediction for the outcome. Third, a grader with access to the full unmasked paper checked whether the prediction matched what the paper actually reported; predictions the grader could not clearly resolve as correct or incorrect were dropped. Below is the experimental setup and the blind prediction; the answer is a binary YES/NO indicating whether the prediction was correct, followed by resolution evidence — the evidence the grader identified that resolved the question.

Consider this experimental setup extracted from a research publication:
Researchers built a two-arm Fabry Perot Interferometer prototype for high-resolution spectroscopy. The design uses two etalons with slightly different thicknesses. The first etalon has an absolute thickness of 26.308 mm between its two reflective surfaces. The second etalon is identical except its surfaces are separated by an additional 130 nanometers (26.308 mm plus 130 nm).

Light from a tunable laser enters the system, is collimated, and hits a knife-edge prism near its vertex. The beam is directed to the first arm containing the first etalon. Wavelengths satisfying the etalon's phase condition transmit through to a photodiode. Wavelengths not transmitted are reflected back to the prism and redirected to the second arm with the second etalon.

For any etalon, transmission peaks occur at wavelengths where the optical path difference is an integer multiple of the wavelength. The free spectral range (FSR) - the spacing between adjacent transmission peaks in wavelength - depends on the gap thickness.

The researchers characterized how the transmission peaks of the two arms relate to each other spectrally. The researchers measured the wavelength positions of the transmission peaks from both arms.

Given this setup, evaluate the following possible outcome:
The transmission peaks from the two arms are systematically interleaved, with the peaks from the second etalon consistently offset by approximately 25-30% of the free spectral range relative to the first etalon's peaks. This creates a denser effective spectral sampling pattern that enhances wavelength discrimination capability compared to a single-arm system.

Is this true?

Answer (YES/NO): NO